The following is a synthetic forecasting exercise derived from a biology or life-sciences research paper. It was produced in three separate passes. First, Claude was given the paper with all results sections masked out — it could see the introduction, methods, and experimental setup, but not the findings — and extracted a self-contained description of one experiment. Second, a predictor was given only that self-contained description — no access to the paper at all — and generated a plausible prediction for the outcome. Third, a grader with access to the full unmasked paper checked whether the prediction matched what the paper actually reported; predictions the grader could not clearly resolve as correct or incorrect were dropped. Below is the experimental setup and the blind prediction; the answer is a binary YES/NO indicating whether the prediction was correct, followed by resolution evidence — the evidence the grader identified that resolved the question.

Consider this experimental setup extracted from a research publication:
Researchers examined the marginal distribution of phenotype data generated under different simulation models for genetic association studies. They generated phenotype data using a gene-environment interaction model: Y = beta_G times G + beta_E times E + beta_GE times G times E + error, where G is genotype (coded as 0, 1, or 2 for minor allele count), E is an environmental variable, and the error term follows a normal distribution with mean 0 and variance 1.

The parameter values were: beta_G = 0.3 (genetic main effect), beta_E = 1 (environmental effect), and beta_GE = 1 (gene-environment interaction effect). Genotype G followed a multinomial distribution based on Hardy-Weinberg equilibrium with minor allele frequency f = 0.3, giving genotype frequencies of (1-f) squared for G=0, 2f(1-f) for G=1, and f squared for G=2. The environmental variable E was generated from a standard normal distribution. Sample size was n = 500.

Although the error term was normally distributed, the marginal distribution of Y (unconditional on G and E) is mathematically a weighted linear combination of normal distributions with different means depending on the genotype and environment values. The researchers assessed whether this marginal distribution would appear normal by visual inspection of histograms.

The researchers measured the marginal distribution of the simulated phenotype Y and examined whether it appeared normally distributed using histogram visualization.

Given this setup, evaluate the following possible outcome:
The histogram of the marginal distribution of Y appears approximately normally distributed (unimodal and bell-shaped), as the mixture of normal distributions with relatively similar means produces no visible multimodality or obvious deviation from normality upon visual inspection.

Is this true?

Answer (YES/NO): YES